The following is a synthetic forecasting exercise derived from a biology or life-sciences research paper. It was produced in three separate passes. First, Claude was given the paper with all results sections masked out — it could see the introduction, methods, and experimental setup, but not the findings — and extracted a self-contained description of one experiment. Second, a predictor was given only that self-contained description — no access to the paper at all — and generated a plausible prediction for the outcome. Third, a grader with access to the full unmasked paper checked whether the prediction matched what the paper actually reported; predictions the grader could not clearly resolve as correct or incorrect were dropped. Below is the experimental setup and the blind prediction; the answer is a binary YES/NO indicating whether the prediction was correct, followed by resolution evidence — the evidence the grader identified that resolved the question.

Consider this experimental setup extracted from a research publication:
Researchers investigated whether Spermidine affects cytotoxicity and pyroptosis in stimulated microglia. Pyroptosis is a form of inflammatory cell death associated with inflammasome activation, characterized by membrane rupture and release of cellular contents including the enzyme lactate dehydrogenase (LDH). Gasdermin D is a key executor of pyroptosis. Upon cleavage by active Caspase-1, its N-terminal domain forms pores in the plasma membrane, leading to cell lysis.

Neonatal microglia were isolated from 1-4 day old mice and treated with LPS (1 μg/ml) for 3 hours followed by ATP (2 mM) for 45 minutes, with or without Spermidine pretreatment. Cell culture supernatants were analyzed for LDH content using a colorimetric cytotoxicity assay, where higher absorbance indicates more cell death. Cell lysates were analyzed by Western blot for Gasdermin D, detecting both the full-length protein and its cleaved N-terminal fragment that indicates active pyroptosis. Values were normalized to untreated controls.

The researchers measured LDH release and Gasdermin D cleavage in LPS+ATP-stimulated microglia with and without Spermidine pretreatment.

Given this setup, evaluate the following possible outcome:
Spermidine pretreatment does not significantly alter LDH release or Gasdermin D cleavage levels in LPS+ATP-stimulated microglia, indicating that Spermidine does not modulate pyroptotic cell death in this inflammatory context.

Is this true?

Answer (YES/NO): NO